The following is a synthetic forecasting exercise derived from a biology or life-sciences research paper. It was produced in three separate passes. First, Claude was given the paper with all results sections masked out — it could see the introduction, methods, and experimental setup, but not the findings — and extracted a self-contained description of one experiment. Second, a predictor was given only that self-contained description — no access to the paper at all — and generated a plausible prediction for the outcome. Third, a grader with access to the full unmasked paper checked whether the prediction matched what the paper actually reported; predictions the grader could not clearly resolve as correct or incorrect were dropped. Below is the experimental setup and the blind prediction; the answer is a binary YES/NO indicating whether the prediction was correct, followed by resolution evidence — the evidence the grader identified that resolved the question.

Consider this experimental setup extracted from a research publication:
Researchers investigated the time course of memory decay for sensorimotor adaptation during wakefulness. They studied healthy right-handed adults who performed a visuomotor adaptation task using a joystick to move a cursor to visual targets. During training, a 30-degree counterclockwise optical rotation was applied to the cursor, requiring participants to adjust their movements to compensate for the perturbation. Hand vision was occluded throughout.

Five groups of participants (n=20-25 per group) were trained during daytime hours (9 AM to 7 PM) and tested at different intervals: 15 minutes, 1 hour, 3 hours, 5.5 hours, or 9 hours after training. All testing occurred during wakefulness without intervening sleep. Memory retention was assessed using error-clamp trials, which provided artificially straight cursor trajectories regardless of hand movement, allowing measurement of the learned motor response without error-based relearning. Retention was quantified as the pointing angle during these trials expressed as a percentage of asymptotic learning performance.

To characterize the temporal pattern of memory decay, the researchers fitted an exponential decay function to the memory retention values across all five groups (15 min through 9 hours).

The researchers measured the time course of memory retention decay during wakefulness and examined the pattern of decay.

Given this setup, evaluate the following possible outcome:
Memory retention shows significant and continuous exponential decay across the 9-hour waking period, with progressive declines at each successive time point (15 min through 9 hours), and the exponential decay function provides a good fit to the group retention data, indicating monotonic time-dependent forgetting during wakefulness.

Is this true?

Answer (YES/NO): NO